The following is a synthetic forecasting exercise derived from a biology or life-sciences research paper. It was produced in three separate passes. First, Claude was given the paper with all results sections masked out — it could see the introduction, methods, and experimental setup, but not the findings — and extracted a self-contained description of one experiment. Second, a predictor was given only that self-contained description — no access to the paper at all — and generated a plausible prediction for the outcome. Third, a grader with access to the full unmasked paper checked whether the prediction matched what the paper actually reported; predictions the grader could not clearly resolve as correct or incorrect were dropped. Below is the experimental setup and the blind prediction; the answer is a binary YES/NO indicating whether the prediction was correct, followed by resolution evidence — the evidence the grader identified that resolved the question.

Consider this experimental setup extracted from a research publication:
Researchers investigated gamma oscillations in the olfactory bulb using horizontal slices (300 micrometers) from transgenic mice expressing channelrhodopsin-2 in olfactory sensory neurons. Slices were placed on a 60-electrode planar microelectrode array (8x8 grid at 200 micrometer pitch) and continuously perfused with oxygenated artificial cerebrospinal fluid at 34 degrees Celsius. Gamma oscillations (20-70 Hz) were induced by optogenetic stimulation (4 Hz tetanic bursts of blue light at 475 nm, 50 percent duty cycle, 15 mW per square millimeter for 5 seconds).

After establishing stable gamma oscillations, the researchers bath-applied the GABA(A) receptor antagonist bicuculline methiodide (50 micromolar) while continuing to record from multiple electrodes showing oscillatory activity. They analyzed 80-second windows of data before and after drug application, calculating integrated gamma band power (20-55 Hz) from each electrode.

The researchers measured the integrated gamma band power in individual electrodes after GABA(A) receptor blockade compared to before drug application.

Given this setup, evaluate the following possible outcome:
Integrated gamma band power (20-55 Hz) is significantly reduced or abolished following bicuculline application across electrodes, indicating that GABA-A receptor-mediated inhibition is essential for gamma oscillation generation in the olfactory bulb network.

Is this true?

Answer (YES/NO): NO